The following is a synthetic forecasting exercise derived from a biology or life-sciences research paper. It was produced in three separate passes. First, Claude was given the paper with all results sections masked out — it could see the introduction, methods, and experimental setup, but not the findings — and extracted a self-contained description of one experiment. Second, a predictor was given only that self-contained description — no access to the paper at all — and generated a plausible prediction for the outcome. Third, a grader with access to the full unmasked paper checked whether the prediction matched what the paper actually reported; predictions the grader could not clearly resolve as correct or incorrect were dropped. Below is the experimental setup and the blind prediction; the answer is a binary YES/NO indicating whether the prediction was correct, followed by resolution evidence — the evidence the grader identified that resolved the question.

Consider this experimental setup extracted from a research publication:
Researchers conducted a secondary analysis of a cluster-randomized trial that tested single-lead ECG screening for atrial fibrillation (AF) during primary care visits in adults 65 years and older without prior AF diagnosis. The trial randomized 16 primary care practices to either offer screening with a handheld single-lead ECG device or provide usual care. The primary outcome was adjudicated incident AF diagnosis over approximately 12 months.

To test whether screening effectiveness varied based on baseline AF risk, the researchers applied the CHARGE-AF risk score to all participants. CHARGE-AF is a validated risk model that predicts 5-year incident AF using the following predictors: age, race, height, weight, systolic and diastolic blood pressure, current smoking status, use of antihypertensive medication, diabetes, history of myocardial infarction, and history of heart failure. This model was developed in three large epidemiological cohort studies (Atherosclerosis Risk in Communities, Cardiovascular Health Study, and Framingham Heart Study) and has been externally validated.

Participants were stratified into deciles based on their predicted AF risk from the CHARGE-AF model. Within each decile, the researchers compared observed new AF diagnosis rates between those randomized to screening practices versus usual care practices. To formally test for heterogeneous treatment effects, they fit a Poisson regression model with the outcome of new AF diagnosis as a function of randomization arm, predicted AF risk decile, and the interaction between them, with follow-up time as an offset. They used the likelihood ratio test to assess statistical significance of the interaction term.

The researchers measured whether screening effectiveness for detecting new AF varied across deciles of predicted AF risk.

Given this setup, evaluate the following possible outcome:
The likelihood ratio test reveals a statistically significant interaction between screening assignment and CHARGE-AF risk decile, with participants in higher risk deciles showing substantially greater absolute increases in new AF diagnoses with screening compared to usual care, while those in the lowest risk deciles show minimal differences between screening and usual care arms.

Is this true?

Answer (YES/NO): NO